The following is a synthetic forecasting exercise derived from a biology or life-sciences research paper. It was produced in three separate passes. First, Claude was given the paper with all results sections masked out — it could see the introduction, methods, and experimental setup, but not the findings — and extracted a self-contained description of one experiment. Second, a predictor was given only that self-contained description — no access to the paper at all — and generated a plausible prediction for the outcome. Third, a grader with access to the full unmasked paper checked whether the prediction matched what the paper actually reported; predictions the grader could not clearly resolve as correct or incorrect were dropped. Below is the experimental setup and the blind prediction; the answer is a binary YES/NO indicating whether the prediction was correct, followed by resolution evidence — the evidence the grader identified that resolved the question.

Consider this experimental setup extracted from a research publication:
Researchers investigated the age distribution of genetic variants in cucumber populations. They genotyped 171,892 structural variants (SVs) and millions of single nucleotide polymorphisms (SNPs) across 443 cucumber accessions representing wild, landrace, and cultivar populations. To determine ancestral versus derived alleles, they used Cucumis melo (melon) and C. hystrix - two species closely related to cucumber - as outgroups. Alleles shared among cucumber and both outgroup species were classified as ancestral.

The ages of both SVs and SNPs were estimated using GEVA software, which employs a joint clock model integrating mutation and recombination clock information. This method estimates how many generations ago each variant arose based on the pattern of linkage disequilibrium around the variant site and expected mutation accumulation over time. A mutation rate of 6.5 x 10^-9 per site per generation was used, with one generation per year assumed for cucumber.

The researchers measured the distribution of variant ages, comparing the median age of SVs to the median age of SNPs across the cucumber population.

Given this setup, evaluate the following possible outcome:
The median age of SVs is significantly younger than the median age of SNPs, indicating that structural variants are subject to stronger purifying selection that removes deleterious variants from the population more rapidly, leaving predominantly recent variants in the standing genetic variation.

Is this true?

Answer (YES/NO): YES